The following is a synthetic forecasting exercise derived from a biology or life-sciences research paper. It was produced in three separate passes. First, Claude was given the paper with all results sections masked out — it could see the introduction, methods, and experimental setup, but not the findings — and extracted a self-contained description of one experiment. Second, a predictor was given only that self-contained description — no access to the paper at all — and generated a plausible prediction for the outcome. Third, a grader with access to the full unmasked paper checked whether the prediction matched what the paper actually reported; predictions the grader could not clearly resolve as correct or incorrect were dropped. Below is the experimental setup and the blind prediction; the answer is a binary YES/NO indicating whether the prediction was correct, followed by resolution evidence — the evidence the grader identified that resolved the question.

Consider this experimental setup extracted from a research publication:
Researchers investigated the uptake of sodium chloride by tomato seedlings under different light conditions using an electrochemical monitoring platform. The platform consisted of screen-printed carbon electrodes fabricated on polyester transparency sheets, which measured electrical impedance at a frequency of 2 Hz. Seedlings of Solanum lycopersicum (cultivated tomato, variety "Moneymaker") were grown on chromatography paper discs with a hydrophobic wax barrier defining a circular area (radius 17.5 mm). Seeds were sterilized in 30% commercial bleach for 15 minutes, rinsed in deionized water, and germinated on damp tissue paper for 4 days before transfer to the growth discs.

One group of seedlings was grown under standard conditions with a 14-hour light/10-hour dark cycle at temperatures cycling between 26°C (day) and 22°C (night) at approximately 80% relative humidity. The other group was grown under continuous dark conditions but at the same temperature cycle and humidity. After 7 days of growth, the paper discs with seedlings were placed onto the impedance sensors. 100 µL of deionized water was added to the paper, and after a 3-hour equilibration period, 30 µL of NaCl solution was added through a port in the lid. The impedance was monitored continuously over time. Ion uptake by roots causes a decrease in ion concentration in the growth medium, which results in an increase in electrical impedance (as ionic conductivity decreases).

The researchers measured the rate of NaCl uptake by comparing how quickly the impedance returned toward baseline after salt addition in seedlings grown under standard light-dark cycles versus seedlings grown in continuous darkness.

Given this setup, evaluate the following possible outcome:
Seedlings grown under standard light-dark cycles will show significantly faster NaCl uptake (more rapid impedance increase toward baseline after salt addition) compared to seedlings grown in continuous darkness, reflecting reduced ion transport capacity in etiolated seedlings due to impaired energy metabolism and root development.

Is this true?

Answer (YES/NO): NO